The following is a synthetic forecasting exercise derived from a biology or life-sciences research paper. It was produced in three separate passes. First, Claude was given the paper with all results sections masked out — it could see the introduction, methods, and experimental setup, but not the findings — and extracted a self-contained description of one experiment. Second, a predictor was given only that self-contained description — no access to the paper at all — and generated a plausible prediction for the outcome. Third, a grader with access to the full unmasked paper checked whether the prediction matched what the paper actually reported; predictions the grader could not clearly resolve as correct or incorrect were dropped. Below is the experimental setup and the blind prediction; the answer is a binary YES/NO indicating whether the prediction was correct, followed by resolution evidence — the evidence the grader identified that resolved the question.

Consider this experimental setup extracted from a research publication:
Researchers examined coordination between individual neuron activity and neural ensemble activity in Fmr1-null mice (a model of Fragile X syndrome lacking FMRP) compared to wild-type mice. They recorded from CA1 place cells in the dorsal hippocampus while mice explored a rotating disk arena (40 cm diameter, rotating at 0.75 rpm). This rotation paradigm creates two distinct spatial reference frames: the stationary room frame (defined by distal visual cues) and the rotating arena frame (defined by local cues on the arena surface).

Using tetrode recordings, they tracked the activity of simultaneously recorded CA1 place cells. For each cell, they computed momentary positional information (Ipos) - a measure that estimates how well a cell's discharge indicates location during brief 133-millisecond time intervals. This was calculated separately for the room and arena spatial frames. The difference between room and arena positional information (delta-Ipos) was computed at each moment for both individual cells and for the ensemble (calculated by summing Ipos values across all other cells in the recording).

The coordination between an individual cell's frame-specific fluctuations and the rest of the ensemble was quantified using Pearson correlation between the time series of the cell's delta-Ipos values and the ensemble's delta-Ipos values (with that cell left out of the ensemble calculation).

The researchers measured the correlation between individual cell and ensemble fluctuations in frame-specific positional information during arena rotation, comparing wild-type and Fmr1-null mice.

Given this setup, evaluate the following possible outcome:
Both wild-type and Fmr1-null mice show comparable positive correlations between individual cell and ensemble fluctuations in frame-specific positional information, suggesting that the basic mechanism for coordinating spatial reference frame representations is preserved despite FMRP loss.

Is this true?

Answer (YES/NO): NO